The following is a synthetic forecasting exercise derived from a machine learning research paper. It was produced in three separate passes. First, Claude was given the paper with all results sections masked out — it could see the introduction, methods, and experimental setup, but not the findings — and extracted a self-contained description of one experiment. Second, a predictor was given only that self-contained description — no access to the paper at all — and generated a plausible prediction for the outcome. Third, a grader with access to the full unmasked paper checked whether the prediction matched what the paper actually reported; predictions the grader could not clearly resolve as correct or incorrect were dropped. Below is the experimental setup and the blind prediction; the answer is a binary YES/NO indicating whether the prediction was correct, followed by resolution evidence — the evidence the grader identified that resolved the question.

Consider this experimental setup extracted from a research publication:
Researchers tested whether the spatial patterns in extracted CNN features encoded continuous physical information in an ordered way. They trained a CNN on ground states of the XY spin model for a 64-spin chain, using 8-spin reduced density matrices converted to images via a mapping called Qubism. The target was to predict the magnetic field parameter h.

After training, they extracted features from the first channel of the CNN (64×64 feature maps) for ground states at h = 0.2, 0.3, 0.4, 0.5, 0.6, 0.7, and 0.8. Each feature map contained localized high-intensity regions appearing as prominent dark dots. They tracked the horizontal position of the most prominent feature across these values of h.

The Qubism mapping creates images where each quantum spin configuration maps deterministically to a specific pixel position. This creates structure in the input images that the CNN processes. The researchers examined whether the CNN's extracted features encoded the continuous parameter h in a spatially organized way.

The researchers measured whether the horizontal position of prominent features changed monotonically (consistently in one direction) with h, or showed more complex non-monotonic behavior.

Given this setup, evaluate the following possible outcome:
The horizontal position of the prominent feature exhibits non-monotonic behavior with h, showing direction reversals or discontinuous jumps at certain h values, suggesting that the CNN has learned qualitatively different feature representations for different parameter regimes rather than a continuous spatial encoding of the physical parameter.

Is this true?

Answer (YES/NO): NO